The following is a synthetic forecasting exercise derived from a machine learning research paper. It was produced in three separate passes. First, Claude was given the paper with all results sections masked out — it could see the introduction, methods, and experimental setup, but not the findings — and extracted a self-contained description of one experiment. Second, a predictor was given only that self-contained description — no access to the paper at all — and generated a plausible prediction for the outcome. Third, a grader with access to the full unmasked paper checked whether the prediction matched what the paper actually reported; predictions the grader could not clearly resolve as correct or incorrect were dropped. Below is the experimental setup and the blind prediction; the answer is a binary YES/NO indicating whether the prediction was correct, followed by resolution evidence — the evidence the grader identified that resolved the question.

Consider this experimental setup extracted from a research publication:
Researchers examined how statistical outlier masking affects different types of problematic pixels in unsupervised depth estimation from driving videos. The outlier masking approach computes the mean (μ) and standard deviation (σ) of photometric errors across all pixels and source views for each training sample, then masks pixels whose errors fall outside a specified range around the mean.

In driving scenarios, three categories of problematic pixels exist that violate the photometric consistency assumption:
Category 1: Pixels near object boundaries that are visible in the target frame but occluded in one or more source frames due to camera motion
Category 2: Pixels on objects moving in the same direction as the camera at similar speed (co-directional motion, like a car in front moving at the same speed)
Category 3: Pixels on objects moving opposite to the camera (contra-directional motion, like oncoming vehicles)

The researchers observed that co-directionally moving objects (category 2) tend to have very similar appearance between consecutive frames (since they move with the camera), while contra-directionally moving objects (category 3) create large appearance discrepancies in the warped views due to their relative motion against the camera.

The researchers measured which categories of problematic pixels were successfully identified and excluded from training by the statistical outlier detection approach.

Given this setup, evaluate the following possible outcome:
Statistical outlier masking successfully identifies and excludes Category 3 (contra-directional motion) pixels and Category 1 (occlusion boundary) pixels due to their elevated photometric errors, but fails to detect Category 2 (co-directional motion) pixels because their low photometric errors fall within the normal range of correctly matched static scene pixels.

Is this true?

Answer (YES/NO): YES